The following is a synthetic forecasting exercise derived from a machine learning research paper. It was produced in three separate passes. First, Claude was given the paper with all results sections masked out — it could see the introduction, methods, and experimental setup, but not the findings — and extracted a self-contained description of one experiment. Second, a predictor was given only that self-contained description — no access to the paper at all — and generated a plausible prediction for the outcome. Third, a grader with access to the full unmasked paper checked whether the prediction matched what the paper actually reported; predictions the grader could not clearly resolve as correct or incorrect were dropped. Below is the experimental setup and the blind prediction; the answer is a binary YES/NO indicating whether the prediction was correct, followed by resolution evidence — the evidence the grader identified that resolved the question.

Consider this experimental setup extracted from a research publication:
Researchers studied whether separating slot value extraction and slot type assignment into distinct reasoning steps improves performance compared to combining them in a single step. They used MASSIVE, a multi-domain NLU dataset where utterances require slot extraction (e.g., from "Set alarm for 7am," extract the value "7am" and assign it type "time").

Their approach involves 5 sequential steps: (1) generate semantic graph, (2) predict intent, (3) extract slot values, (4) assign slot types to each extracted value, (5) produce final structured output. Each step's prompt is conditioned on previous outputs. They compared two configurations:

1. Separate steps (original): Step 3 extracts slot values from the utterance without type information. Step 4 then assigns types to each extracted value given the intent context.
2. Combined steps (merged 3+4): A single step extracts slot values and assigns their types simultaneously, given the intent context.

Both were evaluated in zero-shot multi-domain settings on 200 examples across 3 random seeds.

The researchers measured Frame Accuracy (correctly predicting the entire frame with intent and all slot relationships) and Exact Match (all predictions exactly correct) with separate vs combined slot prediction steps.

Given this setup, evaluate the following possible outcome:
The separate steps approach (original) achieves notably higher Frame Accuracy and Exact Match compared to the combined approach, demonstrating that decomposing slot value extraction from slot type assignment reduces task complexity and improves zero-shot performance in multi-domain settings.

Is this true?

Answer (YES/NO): YES